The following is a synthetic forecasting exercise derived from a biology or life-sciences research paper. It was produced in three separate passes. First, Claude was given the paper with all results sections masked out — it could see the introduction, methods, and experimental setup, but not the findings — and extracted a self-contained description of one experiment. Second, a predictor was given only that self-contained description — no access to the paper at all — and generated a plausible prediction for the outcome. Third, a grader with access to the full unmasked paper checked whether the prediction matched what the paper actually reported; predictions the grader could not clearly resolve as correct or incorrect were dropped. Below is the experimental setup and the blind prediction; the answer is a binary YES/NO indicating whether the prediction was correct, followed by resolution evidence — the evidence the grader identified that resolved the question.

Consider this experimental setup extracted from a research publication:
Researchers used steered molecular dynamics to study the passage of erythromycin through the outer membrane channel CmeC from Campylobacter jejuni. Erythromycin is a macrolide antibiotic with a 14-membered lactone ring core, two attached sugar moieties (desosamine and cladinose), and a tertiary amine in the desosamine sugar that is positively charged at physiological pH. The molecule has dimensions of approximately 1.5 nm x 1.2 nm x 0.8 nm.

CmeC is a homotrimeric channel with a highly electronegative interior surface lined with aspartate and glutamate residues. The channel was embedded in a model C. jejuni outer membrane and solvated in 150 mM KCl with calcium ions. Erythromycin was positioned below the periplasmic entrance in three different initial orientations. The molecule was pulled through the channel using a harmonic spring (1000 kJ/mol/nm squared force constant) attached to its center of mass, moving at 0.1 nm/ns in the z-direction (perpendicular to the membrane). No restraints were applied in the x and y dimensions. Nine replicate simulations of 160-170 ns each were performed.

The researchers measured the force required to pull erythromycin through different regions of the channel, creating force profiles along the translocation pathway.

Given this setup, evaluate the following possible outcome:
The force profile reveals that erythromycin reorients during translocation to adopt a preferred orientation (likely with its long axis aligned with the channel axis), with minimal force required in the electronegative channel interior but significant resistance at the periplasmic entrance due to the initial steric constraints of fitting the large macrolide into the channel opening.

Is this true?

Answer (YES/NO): NO